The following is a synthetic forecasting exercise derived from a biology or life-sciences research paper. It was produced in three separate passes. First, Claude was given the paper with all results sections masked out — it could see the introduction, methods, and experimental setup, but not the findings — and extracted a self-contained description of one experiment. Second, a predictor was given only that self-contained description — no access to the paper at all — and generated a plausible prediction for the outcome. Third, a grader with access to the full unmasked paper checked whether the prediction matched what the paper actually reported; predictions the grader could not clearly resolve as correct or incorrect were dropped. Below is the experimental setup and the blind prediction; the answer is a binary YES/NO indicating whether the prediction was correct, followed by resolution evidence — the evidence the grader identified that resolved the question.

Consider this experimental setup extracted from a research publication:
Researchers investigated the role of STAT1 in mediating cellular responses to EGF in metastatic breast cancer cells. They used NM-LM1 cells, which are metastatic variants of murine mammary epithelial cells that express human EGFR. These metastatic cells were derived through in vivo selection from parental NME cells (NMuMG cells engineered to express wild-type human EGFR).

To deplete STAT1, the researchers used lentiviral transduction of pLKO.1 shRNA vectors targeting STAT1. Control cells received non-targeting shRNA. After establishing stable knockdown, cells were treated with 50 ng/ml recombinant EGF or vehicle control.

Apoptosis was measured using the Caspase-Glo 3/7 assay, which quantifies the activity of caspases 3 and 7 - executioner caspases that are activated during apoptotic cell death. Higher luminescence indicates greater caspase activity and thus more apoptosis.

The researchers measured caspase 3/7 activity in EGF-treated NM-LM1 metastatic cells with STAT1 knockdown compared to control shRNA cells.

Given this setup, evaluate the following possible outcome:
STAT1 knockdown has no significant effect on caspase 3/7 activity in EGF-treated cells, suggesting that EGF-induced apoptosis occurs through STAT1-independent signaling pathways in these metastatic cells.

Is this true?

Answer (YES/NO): NO